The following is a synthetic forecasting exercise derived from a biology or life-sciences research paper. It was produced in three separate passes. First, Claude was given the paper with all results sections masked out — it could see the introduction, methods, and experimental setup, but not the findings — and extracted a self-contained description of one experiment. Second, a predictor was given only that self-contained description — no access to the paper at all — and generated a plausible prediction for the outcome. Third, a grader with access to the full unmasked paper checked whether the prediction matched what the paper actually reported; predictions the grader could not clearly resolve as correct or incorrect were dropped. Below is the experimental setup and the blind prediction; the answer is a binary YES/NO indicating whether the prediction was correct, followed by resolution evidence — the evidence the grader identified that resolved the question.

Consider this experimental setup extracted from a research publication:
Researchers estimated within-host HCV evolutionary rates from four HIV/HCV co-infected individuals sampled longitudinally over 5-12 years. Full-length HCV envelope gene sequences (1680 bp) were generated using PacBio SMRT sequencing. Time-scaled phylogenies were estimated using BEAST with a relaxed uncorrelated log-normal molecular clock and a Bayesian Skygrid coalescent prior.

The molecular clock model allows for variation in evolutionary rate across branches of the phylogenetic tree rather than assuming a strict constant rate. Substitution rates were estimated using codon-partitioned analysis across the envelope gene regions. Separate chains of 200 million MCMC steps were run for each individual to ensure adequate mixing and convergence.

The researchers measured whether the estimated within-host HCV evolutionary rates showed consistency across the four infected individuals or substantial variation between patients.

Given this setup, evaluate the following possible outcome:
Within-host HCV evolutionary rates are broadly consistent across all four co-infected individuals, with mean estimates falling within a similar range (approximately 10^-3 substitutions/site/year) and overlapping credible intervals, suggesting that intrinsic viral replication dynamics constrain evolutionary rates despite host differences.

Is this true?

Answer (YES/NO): NO